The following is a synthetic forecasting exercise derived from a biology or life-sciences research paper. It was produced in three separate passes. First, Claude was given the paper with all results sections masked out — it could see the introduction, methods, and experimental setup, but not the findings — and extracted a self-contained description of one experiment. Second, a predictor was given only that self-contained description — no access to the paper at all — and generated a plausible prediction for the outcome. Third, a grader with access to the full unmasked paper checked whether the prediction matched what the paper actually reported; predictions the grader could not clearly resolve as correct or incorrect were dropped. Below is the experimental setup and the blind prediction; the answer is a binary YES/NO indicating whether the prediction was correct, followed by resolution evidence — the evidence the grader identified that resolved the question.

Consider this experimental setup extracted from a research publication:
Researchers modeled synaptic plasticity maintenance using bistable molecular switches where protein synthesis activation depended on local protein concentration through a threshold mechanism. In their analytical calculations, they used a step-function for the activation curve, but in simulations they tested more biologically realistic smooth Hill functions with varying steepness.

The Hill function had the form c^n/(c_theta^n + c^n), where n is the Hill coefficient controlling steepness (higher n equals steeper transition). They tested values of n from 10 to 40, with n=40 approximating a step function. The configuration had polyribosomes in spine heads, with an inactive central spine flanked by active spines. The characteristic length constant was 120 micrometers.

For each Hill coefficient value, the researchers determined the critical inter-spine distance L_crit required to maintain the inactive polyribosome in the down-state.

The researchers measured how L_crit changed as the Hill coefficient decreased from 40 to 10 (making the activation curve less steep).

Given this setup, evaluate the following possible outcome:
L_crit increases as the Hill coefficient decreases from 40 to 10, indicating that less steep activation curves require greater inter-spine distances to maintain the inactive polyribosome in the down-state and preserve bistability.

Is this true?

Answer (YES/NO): YES